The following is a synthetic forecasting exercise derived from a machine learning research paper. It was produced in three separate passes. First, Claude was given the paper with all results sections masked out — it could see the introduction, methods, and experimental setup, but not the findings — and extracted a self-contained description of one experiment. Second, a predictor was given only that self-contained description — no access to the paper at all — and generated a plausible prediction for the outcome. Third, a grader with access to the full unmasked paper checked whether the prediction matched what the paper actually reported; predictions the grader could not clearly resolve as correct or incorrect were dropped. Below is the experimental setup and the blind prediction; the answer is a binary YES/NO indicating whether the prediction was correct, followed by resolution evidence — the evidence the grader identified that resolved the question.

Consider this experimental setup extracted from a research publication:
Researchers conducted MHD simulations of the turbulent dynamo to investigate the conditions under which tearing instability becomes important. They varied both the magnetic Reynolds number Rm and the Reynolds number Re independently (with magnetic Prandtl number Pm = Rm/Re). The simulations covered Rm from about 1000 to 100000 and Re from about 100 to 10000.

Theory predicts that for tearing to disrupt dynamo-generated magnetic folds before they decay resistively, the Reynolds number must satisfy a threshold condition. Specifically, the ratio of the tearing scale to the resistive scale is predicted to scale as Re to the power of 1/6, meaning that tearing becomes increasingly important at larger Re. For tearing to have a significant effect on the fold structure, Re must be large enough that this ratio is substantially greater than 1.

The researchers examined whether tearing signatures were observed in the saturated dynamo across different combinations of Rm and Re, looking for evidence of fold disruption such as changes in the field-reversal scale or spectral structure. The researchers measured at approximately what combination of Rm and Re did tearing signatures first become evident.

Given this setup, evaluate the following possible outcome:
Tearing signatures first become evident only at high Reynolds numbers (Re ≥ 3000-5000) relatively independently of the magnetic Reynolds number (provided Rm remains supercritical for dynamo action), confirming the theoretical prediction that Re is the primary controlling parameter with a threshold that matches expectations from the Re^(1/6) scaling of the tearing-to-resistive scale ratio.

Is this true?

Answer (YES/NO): NO